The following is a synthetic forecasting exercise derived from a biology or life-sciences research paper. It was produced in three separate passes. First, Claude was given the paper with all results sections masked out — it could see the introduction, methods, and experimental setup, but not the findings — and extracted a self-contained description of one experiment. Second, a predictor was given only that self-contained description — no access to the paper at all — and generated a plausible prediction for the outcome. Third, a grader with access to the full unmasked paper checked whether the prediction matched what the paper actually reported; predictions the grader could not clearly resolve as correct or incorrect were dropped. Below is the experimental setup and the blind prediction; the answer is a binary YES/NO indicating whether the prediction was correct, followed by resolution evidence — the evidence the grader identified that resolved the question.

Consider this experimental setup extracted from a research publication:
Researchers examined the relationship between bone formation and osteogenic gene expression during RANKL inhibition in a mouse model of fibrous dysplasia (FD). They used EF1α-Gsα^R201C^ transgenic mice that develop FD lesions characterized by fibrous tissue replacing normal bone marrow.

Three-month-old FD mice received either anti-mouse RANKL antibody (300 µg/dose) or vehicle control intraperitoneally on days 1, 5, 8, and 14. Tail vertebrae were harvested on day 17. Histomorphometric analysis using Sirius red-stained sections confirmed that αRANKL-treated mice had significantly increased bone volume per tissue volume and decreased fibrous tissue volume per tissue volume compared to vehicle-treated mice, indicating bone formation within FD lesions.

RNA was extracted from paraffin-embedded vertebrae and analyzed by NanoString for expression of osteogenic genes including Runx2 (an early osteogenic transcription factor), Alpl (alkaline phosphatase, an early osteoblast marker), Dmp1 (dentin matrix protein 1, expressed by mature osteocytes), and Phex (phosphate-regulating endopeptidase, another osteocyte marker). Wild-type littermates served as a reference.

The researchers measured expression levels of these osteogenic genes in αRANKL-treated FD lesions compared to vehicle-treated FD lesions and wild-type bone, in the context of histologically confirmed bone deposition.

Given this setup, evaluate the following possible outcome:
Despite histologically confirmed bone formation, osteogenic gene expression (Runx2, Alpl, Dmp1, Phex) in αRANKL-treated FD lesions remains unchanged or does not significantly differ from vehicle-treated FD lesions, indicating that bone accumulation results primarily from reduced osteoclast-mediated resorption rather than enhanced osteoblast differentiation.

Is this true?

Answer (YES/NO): NO